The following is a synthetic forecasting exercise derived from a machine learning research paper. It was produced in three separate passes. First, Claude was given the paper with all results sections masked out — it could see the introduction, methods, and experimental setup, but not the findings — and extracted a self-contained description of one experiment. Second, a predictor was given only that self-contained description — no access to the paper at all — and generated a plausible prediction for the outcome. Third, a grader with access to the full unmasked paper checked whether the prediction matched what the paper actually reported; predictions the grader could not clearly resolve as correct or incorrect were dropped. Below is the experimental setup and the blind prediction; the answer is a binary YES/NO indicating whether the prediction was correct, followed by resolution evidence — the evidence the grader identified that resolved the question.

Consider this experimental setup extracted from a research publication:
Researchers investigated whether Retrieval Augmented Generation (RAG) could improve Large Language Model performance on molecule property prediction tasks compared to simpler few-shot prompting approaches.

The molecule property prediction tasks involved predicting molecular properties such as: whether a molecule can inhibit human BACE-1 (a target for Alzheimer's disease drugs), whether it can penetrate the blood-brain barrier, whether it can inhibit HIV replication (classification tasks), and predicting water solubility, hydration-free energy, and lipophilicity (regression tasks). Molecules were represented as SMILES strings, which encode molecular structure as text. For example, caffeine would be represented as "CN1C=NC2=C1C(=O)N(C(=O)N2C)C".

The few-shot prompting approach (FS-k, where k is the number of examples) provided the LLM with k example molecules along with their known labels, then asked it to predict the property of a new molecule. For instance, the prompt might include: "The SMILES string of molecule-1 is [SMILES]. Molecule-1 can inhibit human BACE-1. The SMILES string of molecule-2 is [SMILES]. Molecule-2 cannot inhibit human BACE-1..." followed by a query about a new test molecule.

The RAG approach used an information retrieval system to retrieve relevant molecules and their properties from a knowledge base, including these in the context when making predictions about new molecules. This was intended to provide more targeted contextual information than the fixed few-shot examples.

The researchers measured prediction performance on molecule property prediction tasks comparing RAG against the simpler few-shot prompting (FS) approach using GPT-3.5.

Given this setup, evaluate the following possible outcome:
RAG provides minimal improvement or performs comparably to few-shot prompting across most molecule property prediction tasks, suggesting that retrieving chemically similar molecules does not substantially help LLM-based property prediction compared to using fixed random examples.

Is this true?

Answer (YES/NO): NO